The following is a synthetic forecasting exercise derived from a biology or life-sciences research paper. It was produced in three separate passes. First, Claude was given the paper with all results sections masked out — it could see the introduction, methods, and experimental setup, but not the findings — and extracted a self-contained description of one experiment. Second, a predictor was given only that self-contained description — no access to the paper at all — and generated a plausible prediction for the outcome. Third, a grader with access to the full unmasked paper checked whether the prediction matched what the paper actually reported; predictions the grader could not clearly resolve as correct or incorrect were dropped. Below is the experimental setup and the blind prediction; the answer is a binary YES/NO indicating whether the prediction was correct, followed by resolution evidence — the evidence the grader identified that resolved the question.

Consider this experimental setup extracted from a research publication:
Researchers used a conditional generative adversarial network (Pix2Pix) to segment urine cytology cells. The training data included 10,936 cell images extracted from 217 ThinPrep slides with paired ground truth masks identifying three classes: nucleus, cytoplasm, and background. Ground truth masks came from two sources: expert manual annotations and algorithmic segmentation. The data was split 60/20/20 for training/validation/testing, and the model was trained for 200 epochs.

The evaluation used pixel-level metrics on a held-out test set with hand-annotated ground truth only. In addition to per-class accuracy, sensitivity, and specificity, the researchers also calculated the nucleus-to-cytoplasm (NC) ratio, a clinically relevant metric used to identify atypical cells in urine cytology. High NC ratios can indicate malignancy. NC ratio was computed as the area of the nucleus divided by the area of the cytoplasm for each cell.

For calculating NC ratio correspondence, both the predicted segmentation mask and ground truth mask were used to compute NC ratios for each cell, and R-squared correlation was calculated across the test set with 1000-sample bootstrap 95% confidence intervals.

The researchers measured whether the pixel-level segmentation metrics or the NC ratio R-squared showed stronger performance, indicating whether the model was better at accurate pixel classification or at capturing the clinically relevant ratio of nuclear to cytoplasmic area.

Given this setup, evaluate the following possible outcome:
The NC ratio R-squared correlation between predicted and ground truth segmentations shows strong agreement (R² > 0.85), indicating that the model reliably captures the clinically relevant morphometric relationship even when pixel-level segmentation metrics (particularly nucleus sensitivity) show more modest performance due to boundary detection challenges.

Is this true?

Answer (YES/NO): NO